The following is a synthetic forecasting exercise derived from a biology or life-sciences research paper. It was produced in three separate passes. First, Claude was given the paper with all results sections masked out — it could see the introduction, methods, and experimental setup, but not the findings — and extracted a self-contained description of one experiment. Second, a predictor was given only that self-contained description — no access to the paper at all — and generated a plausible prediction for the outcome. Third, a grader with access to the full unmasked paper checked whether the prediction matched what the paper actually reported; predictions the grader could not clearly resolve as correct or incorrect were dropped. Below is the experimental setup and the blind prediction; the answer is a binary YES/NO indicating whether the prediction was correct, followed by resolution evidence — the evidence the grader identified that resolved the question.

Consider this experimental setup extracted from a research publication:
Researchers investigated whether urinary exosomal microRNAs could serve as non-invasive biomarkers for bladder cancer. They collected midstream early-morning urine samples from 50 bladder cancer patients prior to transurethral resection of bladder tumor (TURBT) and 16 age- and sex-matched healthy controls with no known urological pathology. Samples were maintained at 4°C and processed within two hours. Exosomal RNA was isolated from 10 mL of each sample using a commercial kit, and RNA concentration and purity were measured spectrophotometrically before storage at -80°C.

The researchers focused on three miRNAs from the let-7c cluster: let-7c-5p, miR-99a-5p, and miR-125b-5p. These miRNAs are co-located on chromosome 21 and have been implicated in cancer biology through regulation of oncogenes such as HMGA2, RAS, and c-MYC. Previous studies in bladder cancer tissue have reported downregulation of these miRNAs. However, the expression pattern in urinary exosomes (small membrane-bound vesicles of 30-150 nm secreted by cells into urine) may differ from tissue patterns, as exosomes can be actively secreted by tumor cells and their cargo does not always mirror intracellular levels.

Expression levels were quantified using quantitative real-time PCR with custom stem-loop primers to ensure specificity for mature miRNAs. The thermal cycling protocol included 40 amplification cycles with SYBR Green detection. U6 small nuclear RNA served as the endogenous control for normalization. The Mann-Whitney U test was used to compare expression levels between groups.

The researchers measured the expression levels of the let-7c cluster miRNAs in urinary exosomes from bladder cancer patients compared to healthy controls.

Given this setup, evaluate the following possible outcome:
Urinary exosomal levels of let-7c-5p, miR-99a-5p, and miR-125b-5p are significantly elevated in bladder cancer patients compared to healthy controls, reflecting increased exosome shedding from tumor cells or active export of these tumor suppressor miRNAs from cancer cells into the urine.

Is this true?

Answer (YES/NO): NO